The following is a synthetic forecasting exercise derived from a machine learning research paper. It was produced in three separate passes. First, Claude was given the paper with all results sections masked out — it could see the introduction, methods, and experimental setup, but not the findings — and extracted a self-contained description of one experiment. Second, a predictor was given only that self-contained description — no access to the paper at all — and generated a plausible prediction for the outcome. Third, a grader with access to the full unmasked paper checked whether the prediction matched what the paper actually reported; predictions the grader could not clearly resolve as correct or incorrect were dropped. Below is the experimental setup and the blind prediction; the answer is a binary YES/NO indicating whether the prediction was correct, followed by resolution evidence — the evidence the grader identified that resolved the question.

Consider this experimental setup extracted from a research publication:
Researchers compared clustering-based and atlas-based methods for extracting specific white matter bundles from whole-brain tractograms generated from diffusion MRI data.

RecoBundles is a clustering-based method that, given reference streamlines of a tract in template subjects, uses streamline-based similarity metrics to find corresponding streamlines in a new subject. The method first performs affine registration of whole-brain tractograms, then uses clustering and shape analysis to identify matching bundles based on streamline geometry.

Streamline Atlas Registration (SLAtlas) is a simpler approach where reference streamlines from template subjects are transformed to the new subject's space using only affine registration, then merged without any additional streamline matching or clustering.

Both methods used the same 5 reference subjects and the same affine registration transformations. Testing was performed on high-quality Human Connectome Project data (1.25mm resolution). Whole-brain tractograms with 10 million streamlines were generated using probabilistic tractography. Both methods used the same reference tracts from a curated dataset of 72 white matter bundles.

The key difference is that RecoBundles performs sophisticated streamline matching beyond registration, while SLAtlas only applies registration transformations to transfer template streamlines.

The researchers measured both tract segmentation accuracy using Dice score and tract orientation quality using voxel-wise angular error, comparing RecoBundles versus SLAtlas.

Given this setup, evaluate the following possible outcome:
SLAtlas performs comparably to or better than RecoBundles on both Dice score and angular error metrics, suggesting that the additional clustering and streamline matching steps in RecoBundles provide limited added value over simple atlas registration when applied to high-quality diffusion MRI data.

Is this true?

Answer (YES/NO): NO